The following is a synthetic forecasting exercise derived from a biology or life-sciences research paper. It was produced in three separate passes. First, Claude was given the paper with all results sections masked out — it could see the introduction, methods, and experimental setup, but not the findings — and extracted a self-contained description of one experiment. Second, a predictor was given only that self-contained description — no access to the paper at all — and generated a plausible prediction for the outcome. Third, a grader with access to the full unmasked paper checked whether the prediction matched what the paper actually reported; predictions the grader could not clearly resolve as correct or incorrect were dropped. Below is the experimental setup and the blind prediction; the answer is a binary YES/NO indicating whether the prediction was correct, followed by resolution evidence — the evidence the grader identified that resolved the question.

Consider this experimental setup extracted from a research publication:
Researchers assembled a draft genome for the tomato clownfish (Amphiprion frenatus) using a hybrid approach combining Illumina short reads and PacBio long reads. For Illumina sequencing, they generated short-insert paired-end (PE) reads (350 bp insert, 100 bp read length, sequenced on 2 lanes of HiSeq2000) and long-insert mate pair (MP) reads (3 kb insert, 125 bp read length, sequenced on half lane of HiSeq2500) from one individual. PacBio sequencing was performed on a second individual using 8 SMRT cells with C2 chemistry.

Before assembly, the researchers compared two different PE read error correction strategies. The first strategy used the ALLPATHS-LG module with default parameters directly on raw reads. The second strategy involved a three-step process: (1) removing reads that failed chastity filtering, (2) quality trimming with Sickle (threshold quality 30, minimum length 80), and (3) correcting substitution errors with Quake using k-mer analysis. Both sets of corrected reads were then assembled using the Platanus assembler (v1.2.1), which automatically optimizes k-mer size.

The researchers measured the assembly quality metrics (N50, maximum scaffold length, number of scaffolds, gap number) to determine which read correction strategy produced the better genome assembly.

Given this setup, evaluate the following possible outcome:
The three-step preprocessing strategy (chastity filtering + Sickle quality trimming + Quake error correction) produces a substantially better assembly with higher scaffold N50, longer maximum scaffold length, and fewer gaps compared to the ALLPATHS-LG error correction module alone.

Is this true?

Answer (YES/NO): NO